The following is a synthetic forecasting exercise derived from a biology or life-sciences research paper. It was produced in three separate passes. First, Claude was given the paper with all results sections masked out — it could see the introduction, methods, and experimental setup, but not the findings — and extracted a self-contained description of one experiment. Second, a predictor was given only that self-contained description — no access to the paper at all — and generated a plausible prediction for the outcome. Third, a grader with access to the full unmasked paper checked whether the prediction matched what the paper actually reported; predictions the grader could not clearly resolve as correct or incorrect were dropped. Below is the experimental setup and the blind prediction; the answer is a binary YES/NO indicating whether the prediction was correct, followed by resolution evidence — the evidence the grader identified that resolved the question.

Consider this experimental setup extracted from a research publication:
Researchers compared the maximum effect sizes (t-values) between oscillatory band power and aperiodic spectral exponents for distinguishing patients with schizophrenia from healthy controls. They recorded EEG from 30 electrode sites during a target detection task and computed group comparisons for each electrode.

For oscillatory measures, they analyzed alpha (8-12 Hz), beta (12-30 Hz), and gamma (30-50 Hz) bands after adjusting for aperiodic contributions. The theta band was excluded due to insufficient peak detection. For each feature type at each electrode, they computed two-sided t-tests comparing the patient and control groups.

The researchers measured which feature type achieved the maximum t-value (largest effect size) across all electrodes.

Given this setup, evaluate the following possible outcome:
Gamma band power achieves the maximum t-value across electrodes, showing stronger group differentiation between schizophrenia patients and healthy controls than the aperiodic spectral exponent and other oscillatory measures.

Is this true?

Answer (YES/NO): NO